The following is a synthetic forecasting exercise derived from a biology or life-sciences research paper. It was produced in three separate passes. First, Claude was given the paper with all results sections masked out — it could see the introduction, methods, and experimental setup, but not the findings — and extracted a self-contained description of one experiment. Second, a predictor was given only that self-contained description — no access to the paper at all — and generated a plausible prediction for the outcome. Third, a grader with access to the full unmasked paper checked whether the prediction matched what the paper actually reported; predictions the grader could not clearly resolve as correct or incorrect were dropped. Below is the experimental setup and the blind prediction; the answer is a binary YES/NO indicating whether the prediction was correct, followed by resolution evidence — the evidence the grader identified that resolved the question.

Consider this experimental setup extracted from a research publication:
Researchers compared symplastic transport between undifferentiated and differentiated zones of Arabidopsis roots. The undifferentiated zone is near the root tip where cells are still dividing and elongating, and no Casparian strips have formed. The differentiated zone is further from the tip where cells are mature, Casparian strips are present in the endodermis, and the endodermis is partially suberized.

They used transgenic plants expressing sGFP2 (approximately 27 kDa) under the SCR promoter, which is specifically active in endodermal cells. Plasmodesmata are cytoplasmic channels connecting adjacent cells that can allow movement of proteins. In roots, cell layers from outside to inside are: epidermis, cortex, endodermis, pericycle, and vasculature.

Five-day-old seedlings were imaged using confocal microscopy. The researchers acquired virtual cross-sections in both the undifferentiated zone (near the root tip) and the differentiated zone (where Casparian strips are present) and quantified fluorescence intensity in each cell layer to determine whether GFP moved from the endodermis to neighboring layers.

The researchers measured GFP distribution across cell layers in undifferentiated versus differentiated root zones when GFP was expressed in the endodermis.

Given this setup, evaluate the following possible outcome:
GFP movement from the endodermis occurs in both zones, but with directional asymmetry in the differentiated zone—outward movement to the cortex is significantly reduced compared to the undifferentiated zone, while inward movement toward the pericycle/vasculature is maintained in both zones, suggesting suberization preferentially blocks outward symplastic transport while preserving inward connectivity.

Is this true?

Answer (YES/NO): NO